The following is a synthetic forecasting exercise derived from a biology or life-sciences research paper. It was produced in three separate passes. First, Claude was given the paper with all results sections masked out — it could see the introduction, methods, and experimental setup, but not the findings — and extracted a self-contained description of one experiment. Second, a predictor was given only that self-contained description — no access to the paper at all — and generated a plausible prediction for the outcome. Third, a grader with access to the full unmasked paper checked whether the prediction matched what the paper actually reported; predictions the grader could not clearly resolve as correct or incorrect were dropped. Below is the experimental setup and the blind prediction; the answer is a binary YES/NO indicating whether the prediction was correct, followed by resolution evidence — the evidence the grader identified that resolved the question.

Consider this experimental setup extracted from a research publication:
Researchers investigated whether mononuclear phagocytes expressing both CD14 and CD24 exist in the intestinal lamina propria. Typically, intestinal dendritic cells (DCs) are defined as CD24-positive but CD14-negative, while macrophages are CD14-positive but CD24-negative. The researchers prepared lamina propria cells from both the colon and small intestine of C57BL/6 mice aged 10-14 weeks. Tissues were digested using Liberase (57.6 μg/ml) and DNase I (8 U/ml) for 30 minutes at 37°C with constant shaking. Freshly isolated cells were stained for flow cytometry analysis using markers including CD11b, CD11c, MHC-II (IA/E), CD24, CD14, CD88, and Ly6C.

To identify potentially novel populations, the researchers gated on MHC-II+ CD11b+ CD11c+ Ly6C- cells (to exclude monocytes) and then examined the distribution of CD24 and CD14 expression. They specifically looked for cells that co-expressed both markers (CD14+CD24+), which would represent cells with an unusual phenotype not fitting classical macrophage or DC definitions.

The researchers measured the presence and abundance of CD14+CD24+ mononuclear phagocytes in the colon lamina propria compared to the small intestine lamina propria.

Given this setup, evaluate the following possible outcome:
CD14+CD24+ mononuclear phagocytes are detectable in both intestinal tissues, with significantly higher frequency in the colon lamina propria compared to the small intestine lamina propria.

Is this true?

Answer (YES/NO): YES